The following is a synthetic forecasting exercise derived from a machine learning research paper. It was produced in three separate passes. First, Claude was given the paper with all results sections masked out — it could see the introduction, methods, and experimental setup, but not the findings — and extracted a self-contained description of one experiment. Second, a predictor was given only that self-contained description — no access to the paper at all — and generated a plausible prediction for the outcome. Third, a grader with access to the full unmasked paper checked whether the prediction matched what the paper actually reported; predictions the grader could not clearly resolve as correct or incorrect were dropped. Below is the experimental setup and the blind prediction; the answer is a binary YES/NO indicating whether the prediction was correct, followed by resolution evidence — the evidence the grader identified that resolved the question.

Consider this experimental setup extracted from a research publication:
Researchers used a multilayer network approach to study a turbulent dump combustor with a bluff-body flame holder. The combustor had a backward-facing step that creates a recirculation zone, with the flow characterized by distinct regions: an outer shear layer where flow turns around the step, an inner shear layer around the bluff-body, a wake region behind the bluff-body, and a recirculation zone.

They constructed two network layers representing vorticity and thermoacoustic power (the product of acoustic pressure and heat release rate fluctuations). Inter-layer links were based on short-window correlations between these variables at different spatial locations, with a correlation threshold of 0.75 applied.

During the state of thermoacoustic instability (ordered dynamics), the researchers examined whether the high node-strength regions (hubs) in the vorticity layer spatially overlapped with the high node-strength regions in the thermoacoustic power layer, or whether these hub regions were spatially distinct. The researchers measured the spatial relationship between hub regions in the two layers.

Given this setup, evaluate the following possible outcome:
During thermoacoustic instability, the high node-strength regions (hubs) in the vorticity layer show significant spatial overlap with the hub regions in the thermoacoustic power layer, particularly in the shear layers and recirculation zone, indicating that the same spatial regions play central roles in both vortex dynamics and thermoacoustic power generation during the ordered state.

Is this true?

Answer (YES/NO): NO